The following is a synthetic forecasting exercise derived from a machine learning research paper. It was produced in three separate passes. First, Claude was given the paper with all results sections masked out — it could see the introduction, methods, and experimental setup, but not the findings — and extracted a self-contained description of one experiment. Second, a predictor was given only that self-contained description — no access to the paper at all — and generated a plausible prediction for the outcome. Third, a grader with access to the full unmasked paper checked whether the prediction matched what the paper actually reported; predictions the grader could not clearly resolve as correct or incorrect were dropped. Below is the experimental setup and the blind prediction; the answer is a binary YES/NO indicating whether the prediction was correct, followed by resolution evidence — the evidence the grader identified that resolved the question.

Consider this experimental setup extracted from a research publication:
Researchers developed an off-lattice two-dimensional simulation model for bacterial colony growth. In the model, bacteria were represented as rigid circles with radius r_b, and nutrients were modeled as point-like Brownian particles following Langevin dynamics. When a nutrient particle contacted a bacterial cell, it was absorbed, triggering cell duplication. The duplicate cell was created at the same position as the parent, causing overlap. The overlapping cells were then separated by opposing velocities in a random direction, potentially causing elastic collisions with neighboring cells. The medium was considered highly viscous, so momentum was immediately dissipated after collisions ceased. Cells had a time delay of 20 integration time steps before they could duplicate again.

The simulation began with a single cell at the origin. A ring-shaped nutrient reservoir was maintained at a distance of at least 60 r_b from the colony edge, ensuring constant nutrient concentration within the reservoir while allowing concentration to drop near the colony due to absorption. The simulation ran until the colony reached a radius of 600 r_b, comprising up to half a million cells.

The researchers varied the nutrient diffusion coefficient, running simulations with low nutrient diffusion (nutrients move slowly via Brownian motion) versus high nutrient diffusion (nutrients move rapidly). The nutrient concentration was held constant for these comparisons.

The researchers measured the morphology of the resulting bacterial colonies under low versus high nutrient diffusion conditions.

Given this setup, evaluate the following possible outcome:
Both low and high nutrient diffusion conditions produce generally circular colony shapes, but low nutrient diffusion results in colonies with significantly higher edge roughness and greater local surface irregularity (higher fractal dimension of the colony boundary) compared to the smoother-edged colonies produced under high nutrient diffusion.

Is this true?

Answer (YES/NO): NO